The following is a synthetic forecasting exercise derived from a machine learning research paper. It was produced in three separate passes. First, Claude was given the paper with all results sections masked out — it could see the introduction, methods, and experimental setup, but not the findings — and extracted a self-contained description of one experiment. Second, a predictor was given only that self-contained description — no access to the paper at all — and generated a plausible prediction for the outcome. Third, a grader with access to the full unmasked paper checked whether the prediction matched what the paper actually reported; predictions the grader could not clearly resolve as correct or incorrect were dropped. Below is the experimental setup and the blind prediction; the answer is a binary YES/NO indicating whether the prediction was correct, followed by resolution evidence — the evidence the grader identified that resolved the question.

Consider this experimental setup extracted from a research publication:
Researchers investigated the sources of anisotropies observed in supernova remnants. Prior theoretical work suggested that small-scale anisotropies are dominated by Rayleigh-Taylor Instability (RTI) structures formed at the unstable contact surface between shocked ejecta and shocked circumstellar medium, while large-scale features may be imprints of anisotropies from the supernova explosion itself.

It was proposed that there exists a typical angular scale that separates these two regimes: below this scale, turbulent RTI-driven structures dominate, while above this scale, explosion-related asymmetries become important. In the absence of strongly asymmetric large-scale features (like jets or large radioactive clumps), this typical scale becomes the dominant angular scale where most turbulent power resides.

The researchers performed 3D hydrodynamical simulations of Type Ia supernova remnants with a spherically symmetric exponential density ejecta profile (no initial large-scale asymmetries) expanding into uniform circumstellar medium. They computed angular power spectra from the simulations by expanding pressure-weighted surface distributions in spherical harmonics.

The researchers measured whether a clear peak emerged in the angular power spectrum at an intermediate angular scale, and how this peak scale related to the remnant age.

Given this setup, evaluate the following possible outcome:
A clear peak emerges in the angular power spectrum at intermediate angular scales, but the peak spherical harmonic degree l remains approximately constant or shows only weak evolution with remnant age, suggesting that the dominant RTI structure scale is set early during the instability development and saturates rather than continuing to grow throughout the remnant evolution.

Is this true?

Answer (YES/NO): NO